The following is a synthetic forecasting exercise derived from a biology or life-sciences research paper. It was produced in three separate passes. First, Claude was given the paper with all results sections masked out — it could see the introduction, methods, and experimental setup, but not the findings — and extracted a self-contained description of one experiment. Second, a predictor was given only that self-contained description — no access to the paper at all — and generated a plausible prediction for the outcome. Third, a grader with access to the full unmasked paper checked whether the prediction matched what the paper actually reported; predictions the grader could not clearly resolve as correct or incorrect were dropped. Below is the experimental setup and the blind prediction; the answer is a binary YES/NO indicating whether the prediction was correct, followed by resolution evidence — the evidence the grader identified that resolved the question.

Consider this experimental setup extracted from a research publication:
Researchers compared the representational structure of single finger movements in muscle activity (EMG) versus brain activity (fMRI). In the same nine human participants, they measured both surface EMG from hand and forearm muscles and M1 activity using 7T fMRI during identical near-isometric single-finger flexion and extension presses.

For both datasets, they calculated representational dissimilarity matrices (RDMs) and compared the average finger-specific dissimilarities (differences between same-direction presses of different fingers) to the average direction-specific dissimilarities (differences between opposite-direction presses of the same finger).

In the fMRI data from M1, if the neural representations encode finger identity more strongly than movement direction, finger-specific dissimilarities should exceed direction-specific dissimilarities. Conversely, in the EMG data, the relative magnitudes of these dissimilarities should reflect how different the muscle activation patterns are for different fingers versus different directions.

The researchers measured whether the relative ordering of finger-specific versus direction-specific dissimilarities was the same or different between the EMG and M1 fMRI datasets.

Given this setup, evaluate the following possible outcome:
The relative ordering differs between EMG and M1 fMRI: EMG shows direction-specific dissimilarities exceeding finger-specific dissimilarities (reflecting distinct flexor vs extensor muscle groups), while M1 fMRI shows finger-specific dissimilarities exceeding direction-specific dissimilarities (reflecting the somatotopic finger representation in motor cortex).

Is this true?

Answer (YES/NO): NO